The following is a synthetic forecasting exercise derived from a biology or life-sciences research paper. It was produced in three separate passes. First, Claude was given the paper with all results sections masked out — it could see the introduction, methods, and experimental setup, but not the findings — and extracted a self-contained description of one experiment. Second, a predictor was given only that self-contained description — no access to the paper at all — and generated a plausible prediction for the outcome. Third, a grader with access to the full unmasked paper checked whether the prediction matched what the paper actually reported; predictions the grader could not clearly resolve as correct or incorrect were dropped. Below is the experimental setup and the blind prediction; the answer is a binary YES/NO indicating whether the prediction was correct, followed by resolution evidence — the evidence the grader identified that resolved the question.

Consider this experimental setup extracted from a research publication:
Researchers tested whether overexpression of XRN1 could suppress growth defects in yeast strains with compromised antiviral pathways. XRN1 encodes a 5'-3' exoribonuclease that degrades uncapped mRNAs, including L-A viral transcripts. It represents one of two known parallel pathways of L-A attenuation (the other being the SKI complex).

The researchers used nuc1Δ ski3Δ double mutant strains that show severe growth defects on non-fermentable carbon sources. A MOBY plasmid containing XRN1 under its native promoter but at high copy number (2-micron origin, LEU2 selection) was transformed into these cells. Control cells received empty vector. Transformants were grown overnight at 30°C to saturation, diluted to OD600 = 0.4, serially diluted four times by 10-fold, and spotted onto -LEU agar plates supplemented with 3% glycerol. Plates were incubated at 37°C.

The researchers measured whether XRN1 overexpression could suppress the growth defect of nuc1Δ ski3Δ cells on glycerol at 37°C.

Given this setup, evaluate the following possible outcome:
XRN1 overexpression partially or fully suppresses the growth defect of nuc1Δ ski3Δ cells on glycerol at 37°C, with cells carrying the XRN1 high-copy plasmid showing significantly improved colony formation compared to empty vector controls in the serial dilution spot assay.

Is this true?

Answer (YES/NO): YES